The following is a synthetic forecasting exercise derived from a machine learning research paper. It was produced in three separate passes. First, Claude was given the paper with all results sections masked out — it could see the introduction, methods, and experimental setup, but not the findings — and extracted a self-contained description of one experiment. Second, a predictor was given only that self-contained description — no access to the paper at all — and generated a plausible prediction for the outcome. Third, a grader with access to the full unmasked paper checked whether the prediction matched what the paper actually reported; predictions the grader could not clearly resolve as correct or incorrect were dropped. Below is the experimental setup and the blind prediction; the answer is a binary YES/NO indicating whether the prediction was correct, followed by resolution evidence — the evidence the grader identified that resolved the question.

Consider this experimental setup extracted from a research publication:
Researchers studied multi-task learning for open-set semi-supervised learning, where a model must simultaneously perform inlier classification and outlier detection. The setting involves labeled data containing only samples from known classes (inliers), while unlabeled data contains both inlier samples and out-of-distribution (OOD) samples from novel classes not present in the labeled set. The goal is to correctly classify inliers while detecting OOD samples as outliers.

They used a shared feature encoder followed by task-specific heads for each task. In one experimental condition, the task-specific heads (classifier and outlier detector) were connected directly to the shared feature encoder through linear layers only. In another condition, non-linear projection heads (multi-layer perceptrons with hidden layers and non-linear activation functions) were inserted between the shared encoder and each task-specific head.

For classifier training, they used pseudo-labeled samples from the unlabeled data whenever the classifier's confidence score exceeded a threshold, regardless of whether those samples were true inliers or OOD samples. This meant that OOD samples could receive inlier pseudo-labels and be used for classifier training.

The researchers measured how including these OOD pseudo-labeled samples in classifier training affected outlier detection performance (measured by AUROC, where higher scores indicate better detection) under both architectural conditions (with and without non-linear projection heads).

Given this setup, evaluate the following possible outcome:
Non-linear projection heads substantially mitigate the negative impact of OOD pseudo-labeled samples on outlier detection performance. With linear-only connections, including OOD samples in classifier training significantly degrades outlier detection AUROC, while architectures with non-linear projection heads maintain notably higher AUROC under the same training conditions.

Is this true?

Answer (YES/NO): YES